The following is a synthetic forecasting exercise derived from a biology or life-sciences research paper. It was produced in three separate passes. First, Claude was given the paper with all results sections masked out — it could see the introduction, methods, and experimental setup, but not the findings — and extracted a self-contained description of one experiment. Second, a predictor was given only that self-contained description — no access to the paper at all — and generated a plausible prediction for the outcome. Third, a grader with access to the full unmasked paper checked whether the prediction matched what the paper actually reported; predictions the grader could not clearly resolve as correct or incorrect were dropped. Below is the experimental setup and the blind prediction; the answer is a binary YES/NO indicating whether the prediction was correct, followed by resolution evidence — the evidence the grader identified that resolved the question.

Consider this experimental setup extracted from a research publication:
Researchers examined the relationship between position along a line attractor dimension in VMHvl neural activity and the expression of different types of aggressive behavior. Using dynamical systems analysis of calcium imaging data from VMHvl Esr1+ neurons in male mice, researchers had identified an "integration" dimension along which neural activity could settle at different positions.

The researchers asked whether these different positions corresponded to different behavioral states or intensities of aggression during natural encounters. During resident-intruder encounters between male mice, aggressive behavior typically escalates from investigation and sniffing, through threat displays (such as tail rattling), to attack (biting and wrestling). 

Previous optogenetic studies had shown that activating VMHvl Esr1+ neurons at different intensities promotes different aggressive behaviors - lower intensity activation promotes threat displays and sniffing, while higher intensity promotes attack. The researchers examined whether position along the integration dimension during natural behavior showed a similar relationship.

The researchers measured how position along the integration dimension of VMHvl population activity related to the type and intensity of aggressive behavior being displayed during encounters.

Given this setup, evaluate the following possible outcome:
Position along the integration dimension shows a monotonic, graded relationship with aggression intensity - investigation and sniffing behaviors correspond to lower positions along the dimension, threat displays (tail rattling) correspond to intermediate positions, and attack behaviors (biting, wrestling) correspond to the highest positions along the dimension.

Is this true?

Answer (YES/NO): YES